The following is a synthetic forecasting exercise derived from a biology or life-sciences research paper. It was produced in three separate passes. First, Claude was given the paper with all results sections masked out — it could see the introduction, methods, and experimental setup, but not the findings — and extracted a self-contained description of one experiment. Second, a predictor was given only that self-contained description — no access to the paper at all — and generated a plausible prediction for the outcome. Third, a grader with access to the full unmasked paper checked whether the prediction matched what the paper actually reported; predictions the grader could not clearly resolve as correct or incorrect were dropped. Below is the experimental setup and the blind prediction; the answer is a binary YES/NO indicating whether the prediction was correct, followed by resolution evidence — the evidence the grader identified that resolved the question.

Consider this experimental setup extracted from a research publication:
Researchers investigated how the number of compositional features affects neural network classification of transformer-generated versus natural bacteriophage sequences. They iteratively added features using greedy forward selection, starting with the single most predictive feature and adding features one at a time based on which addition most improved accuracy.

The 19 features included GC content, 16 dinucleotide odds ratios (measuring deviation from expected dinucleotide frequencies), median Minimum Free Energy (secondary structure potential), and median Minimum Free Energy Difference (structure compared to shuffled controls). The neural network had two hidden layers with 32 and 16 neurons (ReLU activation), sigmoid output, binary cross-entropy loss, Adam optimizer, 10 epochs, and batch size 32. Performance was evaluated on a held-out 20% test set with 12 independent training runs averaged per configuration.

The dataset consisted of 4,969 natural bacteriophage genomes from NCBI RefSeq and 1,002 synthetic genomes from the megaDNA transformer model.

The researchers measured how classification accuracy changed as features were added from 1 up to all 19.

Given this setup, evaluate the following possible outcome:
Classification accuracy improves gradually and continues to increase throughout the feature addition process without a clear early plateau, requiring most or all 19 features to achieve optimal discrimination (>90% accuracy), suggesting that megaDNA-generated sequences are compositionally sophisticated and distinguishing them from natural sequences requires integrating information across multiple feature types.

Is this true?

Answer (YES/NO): NO